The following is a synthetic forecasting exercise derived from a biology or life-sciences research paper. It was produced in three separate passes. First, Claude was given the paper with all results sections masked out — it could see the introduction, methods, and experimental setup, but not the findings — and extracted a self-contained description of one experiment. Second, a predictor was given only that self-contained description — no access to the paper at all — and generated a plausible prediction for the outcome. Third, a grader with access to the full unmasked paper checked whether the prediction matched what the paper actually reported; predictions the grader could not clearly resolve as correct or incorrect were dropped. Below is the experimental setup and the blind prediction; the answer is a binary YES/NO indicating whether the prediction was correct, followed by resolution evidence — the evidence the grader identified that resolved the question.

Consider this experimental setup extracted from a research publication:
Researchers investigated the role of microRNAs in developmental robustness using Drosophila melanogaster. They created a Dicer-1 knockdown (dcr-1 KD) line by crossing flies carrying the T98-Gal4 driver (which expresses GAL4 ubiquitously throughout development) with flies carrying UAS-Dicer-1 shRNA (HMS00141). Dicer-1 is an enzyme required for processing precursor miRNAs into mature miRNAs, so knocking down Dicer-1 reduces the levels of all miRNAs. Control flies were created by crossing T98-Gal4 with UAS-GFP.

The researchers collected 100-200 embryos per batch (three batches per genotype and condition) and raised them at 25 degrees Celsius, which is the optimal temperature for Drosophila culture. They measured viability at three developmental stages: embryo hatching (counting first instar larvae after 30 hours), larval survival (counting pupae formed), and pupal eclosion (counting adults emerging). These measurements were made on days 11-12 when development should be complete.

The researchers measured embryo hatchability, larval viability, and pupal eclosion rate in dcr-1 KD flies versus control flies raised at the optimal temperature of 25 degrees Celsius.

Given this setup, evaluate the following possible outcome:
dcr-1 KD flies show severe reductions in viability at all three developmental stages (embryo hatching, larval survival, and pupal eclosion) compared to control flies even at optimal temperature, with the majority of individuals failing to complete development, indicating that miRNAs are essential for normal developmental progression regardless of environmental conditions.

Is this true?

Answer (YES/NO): NO